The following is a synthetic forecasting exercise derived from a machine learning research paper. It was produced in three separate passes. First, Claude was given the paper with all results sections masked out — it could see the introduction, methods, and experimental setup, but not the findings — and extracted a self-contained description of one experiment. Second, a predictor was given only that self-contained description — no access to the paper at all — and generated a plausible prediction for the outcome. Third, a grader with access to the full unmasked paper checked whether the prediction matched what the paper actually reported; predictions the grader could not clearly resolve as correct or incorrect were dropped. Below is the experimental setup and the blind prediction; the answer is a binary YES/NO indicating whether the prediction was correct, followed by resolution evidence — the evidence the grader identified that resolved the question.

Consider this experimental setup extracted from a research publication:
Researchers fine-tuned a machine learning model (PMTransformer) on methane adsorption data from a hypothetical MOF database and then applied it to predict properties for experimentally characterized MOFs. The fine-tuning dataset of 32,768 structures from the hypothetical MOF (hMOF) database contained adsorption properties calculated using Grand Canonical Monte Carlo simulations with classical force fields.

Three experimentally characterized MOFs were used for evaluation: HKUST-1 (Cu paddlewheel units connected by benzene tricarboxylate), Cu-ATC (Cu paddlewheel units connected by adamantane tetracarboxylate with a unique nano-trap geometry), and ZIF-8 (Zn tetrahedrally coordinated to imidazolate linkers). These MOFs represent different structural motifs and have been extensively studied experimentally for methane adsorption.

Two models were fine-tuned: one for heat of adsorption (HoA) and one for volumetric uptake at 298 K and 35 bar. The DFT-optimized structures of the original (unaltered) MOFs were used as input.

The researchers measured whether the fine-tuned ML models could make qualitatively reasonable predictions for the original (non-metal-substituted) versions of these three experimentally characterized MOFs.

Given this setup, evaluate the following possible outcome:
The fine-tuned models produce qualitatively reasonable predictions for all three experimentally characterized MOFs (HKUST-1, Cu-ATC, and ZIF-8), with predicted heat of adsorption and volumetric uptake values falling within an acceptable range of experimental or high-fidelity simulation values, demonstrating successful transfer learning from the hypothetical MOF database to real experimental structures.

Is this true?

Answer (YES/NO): YES